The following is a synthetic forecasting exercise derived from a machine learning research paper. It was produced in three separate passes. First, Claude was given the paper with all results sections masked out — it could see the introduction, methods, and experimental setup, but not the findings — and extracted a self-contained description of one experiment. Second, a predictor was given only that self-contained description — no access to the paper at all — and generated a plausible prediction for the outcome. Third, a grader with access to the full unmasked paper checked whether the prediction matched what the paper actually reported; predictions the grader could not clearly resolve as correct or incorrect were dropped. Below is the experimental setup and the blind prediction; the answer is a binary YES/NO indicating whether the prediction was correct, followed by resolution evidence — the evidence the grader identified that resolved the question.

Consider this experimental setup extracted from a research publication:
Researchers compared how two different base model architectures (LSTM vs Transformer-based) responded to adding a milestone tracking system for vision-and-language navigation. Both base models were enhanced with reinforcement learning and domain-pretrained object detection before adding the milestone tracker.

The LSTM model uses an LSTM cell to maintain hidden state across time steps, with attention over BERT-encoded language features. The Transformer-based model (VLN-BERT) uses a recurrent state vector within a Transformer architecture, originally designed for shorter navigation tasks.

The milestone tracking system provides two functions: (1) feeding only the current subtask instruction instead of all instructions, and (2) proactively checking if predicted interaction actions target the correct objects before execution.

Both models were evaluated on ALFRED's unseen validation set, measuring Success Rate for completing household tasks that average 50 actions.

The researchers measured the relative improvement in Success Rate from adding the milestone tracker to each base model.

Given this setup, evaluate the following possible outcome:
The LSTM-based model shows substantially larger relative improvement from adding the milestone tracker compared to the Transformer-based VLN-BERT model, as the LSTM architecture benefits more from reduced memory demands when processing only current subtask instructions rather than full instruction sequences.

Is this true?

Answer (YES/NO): YES